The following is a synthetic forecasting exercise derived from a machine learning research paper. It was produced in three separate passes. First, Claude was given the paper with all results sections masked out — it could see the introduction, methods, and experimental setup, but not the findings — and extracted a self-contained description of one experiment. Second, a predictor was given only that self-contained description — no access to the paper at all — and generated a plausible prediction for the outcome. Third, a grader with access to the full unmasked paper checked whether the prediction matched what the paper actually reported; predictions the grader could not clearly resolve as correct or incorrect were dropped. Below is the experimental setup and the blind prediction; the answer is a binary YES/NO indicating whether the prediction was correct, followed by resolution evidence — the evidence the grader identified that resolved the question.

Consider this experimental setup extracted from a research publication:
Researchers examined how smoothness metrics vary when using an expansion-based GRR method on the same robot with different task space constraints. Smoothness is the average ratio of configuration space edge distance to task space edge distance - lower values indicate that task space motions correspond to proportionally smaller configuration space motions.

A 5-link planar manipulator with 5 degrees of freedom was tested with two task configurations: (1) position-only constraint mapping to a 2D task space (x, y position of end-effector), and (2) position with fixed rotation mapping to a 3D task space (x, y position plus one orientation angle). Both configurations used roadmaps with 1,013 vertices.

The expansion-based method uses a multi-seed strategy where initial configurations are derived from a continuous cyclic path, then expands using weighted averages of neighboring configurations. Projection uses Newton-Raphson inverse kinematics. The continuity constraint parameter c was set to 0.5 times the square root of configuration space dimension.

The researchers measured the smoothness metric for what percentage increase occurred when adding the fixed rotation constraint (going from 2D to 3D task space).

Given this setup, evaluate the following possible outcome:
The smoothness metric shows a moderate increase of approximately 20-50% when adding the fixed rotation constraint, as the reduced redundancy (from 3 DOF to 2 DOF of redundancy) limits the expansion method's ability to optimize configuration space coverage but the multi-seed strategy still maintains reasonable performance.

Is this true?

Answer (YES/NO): NO